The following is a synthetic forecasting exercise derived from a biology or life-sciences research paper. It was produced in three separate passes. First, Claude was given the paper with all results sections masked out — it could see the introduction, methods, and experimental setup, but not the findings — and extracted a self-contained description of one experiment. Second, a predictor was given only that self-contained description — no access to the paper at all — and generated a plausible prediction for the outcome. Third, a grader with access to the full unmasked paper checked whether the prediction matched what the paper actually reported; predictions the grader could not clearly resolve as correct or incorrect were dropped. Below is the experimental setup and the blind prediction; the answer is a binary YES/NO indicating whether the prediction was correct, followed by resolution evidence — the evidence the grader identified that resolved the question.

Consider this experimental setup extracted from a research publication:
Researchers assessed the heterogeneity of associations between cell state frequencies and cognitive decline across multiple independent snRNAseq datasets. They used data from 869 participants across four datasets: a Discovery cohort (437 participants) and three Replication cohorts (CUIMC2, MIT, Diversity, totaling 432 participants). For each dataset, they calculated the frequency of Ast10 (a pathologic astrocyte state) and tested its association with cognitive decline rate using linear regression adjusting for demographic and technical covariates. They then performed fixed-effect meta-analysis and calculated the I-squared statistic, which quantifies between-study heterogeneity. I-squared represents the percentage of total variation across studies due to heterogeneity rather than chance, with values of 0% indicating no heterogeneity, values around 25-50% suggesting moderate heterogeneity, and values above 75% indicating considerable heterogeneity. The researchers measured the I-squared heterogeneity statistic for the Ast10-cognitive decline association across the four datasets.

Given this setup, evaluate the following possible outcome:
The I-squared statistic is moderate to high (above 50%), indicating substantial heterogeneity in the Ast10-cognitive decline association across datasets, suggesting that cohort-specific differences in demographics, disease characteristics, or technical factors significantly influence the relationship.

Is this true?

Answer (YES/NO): NO